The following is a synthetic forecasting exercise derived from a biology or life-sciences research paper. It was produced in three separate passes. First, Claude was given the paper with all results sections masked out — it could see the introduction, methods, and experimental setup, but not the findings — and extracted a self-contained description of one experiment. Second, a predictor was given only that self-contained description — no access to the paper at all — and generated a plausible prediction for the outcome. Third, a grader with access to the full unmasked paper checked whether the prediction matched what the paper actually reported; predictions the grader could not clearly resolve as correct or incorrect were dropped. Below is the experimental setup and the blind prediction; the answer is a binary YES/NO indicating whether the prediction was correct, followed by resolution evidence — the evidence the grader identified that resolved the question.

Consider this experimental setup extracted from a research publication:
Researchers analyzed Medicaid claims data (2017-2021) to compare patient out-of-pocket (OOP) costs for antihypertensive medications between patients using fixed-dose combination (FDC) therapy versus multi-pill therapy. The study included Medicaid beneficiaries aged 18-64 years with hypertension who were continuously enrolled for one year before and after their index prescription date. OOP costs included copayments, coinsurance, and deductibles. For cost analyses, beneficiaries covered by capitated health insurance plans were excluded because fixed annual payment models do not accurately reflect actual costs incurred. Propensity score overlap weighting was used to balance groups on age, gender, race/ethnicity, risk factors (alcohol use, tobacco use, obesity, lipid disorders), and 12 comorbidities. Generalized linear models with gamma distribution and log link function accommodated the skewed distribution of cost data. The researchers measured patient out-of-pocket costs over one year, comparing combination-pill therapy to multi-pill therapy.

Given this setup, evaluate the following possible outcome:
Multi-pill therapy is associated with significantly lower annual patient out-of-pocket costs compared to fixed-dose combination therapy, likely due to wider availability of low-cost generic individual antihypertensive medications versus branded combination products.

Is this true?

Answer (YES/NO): NO